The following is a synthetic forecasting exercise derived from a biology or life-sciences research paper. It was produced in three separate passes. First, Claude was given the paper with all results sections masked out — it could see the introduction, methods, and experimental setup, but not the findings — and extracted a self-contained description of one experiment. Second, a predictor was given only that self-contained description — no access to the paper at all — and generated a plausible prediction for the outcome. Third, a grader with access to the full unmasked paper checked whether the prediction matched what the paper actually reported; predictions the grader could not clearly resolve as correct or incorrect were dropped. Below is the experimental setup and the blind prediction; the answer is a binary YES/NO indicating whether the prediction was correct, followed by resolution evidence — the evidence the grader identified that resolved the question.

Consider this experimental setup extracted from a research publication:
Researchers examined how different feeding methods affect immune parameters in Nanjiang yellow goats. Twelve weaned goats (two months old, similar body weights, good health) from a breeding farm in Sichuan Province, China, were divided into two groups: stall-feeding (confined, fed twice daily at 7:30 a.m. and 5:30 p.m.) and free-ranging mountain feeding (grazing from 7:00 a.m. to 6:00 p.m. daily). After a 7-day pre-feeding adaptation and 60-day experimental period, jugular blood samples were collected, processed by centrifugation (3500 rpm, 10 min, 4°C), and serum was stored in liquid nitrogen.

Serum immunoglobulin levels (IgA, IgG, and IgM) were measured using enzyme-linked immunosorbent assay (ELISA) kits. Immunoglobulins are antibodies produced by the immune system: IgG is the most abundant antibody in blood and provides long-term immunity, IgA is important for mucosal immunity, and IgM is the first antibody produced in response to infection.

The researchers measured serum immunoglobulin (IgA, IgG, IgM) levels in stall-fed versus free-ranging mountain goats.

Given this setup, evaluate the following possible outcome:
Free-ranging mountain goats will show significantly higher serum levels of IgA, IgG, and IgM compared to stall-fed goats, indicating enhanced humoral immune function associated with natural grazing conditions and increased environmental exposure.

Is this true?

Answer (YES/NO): NO